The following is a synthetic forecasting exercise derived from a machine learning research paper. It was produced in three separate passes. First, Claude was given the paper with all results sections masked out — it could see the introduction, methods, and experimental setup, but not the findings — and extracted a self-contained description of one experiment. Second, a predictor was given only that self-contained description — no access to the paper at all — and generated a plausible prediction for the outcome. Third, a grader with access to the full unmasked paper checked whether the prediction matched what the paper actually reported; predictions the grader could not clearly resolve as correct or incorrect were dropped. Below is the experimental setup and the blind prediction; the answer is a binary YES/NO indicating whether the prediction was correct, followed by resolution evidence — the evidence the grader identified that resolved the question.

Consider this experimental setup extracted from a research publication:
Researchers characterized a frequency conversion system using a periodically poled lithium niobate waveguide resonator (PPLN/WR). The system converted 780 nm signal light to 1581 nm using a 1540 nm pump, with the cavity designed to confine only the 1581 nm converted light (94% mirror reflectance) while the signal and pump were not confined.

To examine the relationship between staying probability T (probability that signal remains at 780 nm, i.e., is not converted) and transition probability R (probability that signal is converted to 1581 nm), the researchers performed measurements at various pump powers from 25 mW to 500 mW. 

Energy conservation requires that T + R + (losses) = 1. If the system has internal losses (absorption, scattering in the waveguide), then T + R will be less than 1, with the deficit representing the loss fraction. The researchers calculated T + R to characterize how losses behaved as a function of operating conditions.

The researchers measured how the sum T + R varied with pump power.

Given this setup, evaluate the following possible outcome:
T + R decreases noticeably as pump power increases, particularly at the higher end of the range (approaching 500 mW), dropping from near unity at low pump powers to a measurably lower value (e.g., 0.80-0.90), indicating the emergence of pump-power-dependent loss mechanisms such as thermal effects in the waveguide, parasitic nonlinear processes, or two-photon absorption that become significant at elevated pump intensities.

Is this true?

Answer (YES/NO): NO